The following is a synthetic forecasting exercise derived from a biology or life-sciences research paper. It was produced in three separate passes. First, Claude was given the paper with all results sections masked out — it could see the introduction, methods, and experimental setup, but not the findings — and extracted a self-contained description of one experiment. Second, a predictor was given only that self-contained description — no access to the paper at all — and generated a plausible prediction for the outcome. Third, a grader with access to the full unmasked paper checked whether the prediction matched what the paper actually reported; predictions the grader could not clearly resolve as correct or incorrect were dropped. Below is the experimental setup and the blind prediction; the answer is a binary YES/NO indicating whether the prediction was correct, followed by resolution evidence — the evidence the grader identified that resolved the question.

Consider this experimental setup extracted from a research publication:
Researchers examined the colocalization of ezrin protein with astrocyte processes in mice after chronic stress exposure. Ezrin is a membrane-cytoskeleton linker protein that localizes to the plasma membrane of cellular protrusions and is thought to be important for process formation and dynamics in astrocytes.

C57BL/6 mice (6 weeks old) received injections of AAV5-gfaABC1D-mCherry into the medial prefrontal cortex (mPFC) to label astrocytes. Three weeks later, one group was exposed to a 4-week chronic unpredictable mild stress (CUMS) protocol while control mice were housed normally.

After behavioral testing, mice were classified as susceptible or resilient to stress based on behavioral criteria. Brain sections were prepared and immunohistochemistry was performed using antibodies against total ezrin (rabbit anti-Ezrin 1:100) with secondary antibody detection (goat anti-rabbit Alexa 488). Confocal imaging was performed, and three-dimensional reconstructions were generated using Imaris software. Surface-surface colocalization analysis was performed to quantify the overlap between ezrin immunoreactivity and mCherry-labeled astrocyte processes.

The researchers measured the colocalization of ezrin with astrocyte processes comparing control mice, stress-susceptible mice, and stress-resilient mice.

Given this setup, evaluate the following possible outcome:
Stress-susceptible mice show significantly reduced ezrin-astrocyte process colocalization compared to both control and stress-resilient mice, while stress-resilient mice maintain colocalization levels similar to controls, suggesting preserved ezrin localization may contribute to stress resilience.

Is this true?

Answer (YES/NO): YES